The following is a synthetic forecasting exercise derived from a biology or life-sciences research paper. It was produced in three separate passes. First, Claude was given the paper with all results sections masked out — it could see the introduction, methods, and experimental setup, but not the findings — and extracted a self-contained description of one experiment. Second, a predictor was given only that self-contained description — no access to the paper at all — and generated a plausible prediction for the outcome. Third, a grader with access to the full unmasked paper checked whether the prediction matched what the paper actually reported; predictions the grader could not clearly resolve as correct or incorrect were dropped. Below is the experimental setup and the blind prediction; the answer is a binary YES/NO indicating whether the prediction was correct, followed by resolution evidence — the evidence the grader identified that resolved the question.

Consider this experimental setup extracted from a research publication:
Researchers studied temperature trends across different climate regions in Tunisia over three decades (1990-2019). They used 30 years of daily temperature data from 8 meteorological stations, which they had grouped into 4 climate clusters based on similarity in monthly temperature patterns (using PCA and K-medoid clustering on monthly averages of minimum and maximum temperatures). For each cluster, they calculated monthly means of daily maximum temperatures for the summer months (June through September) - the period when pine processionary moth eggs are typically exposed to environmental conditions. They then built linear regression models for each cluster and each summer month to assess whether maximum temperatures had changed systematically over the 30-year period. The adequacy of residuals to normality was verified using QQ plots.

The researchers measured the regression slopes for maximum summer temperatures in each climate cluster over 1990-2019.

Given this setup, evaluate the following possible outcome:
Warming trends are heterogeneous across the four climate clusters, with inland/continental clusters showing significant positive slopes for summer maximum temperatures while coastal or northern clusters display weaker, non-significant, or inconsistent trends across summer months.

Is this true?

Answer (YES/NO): NO